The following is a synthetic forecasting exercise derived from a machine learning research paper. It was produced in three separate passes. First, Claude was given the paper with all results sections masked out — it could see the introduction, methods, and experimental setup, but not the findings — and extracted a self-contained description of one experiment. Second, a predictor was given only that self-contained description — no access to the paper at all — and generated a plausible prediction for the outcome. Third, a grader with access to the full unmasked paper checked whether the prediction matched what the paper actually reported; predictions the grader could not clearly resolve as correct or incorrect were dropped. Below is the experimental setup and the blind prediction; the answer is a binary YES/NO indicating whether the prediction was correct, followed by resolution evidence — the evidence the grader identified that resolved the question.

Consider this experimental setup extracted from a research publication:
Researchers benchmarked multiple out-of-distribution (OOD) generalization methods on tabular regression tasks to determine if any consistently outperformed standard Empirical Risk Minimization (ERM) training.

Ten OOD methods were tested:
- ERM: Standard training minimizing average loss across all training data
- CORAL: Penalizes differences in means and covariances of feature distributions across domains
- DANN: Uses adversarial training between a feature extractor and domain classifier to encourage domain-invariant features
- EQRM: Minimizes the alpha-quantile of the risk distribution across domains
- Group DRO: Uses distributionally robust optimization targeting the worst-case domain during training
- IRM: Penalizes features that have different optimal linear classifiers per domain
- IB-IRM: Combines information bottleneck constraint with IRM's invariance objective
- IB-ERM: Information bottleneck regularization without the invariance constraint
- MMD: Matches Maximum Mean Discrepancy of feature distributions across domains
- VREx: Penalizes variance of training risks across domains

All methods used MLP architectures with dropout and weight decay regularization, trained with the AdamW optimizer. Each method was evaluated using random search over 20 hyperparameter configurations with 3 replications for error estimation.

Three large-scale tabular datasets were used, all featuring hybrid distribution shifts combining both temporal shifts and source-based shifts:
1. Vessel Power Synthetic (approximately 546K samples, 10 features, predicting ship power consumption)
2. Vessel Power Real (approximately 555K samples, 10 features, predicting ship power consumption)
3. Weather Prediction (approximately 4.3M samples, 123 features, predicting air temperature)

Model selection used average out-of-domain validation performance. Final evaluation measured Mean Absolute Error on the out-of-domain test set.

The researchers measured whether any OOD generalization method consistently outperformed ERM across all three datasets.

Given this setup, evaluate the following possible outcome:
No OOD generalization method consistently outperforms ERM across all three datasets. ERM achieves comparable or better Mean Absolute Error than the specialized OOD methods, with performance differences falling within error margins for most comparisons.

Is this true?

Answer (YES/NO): YES